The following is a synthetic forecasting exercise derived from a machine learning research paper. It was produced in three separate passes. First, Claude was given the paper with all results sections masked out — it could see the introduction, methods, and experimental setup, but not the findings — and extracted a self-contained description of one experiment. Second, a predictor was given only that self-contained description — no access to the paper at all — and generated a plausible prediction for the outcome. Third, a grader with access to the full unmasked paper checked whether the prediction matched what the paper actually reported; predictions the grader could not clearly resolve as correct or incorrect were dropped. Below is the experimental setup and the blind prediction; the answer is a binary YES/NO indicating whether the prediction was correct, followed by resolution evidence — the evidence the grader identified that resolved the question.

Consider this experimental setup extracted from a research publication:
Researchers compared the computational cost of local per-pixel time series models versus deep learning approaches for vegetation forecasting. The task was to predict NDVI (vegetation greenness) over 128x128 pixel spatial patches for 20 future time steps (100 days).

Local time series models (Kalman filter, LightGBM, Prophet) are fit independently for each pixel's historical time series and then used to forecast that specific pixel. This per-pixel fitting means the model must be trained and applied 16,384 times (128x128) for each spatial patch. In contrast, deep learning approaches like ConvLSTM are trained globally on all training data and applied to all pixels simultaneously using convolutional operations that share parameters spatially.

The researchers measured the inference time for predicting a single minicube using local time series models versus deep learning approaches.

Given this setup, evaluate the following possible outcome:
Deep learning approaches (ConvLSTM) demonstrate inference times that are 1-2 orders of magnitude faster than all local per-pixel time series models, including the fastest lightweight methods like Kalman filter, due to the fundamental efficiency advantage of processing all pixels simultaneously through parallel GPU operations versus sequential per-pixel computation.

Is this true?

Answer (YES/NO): NO